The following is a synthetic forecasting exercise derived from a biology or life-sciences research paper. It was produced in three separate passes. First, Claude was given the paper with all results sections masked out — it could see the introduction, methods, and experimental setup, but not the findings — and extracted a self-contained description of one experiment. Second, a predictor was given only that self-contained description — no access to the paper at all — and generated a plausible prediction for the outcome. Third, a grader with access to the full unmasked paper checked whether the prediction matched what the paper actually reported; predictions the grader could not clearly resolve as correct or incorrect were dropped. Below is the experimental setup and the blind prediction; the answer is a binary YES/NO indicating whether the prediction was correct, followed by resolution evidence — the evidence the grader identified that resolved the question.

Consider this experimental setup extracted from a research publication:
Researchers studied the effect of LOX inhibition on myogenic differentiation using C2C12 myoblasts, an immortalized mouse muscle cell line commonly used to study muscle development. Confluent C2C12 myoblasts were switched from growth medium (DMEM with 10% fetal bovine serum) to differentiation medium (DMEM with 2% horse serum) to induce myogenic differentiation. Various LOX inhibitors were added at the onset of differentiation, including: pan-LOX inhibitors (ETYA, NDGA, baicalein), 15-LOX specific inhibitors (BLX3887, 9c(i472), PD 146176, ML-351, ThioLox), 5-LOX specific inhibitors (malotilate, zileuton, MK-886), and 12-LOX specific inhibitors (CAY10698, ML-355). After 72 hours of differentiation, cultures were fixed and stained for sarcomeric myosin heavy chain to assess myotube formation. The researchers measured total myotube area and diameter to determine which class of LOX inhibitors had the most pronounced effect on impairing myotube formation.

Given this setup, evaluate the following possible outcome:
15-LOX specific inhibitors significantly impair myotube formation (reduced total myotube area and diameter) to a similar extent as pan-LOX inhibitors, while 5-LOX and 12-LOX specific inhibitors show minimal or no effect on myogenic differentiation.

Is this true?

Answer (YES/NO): NO